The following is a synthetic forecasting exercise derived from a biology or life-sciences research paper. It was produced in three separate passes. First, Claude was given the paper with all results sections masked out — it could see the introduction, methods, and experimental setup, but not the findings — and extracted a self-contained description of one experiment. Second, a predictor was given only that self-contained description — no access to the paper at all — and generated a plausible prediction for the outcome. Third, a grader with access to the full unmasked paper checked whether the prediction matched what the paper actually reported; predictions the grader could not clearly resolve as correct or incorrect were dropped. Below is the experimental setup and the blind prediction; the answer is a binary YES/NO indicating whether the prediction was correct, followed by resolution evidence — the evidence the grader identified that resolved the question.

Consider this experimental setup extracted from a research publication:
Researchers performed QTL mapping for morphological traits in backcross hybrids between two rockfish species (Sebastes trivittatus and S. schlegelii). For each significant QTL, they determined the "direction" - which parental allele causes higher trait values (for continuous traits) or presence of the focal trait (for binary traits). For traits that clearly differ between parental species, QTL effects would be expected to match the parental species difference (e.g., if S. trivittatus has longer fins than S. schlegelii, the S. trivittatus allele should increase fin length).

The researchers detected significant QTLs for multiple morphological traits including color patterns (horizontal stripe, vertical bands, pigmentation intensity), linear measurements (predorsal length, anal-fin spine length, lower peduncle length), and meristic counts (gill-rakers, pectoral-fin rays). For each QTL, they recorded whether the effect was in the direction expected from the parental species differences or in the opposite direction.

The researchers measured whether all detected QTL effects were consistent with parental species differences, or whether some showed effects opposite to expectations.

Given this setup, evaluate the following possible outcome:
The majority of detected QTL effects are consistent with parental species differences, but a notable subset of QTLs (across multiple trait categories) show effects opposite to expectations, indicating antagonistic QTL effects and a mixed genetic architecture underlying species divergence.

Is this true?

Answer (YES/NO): YES